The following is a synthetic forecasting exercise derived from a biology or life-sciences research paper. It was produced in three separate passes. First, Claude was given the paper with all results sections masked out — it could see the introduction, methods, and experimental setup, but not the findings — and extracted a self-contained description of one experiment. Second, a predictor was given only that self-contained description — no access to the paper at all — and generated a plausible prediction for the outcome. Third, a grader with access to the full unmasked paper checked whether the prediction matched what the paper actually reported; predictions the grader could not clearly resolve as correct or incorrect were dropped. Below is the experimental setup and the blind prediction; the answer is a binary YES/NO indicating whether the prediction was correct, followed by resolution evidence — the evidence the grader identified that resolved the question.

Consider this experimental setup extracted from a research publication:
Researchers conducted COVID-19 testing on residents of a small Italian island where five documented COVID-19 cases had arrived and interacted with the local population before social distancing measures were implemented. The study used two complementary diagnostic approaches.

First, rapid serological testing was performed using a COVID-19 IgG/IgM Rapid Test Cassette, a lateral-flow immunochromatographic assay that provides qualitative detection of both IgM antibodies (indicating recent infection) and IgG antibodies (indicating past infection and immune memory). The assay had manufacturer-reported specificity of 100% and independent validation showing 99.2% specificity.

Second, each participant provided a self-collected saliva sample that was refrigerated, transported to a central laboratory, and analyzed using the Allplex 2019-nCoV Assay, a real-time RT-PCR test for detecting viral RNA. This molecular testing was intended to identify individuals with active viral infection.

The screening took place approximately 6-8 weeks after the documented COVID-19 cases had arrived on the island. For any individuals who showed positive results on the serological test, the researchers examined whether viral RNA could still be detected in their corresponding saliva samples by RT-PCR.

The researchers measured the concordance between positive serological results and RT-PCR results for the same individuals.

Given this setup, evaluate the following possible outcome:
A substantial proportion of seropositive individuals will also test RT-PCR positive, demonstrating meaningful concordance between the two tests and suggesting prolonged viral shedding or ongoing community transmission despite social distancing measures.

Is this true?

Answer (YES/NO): NO